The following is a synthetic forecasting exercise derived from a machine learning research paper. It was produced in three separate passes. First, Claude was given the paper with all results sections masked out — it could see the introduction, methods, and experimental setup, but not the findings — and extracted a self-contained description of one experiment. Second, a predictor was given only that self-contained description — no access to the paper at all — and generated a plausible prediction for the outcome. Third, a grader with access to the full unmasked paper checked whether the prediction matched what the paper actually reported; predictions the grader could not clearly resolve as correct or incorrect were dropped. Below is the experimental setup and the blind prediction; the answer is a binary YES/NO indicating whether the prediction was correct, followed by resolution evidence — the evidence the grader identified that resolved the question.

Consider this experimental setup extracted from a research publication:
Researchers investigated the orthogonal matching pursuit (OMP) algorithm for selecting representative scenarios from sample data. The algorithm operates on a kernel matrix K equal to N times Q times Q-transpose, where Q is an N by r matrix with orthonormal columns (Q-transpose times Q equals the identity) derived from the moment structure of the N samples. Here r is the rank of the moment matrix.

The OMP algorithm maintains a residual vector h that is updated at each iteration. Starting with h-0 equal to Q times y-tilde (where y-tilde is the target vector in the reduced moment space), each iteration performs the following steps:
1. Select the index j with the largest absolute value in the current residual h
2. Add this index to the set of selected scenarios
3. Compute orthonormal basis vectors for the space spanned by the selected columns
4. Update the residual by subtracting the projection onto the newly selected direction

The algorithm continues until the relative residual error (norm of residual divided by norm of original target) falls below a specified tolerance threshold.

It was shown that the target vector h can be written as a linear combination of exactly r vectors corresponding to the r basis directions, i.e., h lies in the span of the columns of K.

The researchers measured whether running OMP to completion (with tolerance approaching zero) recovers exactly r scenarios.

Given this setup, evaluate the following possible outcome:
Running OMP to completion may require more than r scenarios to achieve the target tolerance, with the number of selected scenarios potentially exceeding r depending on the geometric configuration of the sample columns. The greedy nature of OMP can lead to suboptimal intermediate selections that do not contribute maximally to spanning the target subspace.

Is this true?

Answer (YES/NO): NO